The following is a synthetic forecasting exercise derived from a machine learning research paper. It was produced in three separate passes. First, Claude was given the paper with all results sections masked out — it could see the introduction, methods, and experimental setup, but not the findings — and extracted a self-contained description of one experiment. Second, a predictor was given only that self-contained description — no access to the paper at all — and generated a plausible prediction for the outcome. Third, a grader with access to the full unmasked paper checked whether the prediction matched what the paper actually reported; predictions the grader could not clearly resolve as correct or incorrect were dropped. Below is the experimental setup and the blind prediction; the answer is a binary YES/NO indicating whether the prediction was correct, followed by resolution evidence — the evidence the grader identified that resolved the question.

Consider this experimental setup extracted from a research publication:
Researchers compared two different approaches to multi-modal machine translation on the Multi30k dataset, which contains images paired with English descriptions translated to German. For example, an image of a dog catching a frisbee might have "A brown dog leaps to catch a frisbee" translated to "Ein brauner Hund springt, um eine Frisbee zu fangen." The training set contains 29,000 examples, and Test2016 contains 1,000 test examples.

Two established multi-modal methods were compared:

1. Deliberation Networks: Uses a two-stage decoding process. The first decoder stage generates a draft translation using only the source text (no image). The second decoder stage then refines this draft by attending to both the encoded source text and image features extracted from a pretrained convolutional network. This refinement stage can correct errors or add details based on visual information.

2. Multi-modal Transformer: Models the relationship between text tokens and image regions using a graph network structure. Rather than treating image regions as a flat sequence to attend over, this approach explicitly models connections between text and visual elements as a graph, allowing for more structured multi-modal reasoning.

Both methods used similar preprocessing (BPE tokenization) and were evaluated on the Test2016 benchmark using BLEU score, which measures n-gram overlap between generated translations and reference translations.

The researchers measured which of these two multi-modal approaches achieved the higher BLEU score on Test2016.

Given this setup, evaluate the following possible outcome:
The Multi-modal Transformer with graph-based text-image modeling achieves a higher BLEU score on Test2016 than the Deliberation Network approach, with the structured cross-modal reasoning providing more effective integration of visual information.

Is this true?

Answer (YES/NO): YES